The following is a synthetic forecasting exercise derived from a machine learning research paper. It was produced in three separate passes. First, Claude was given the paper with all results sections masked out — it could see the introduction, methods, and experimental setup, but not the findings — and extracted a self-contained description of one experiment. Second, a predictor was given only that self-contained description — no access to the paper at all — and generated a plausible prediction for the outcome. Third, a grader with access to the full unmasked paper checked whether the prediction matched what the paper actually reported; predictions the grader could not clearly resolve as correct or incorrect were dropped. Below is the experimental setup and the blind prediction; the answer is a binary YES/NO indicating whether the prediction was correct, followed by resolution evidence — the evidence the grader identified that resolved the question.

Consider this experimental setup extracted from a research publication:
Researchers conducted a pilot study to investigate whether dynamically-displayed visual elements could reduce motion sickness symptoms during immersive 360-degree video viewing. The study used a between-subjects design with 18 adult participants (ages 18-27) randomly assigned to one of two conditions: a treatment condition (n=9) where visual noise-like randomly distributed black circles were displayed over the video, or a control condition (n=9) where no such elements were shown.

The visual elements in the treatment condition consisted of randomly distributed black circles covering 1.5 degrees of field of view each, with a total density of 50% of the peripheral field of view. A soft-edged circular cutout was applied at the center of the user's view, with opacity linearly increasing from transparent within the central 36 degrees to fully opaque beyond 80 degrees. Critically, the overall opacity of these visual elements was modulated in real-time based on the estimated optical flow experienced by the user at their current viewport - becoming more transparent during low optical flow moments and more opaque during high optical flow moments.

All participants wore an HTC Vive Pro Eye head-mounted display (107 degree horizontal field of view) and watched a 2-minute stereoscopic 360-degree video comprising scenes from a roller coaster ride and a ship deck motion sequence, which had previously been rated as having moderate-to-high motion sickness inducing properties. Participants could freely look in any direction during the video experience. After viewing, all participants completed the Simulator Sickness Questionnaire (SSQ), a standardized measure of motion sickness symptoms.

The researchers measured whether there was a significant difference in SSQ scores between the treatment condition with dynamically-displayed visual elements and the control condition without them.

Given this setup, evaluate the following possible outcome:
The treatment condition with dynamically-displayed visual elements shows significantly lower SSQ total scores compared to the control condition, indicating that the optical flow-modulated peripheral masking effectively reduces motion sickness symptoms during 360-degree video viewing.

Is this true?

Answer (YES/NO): NO